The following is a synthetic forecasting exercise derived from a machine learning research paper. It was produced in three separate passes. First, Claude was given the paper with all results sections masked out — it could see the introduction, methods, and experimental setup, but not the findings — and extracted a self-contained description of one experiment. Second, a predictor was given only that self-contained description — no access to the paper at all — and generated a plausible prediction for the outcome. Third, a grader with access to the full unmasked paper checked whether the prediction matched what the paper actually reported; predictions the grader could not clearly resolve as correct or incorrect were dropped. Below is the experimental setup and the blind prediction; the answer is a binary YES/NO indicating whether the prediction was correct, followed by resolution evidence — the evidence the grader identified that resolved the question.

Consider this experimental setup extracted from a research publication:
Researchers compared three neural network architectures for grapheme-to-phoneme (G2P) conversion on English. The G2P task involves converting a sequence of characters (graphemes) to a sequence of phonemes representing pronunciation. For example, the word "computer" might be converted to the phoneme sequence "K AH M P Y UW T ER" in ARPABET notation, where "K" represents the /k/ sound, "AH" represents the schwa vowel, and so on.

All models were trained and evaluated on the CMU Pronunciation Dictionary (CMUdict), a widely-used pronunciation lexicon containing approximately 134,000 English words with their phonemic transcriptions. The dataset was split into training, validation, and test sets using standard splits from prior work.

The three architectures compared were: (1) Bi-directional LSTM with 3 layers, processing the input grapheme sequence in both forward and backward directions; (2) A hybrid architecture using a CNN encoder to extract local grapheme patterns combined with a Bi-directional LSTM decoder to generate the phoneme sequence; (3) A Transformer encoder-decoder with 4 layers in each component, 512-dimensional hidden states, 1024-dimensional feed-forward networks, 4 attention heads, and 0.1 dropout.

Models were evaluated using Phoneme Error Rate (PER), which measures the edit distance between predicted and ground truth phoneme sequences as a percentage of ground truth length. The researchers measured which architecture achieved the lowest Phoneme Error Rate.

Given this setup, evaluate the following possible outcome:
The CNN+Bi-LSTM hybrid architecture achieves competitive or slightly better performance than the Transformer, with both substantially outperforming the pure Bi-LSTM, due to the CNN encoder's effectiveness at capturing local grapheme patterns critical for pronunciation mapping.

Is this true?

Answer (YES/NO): NO